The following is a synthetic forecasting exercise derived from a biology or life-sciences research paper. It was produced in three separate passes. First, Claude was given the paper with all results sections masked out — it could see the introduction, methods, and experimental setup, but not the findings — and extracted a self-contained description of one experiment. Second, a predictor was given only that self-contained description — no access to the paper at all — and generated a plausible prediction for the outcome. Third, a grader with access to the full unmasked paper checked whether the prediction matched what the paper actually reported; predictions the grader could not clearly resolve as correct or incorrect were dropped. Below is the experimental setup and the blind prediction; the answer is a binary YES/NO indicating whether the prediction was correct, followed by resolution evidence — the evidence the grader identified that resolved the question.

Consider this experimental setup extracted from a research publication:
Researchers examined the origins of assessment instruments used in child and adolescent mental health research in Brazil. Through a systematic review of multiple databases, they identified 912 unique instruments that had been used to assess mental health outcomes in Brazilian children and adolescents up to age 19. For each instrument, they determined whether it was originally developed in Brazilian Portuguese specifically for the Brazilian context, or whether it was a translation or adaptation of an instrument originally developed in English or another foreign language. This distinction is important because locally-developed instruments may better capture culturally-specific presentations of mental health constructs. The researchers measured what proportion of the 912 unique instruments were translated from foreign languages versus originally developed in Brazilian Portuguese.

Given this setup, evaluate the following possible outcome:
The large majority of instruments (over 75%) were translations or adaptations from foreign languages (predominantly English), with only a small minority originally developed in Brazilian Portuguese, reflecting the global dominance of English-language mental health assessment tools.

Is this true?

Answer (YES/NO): YES